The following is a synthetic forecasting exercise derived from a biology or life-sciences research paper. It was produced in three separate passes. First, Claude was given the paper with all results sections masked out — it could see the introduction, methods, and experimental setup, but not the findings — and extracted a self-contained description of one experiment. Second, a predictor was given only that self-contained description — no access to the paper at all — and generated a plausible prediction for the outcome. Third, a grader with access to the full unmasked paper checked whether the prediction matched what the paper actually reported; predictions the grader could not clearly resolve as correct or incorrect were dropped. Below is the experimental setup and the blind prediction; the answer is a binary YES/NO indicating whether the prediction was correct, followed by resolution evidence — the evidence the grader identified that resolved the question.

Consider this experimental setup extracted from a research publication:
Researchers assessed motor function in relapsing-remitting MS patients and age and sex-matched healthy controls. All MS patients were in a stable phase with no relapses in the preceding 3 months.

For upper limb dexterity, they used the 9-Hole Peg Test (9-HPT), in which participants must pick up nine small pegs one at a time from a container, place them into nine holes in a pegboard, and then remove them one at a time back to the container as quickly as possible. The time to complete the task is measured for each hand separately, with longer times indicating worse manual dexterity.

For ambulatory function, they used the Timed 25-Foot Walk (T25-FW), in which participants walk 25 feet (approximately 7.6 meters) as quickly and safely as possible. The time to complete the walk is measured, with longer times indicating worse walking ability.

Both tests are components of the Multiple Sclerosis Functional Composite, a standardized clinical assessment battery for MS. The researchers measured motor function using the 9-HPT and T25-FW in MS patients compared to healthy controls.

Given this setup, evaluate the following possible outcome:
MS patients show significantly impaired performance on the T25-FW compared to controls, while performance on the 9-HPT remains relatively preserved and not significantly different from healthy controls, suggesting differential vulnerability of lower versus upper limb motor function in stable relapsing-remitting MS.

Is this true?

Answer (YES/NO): YES